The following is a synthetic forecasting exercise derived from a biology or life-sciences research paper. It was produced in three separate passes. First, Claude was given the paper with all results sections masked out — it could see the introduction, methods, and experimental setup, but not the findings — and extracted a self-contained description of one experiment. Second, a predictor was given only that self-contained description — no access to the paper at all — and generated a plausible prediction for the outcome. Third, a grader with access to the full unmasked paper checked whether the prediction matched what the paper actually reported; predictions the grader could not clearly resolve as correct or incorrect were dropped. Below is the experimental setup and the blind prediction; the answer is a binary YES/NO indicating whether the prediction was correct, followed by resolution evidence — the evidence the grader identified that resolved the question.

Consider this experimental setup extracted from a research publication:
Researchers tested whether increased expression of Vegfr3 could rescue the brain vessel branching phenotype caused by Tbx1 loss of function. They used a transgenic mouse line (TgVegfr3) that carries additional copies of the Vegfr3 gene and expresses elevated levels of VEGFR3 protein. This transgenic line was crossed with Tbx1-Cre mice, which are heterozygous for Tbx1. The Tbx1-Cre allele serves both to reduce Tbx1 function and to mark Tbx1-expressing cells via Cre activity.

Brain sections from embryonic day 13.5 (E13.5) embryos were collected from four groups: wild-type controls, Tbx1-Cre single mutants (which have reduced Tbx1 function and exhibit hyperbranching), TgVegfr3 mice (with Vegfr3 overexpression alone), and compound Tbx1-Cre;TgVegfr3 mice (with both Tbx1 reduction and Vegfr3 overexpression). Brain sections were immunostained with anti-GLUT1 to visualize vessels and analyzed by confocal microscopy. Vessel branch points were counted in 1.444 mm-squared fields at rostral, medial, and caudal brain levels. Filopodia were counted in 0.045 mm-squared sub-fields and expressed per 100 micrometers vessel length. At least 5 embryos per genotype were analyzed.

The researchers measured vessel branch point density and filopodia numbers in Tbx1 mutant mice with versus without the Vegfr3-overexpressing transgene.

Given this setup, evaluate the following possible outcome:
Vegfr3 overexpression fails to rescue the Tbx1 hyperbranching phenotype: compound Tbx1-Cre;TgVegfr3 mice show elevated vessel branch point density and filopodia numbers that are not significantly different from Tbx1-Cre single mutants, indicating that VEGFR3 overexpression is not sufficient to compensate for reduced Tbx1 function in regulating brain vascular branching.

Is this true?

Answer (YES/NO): NO